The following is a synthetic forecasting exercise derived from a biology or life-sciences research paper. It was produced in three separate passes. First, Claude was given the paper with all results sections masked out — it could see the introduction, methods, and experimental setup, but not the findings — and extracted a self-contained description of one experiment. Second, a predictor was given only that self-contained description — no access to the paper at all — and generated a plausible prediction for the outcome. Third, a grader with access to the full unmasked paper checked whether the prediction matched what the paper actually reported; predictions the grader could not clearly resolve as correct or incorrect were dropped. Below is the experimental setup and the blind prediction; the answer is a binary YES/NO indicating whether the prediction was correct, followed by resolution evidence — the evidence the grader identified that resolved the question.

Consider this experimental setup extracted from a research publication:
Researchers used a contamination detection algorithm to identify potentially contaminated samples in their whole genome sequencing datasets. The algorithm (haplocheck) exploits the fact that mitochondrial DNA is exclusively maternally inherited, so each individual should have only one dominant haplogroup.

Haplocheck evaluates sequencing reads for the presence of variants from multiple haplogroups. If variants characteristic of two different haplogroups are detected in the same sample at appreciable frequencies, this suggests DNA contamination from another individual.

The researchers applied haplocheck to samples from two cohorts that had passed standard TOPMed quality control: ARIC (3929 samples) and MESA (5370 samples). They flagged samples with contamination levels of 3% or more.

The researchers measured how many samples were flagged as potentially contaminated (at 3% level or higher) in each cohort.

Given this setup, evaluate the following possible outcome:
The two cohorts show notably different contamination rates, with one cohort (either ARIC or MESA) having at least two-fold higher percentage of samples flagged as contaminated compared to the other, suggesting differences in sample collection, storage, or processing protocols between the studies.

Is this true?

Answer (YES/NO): NO